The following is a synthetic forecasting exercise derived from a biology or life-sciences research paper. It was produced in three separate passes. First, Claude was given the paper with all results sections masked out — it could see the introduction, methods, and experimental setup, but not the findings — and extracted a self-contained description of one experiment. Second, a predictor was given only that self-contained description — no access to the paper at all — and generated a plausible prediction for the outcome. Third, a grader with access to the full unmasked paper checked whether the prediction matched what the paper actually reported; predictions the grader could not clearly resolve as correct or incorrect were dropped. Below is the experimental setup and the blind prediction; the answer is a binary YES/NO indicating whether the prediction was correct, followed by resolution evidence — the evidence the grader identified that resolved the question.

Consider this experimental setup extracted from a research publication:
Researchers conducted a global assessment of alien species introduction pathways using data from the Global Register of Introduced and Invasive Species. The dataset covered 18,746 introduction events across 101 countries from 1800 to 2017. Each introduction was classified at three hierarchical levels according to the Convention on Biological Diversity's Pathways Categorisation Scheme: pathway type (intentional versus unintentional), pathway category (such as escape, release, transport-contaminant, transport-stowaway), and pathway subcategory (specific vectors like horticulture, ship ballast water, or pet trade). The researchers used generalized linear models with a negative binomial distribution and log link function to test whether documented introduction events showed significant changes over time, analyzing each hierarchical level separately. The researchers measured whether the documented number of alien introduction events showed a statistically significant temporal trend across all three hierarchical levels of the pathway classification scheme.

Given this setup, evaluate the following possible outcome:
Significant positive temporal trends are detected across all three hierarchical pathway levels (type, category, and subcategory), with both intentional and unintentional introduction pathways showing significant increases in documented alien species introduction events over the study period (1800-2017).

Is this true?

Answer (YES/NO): YES